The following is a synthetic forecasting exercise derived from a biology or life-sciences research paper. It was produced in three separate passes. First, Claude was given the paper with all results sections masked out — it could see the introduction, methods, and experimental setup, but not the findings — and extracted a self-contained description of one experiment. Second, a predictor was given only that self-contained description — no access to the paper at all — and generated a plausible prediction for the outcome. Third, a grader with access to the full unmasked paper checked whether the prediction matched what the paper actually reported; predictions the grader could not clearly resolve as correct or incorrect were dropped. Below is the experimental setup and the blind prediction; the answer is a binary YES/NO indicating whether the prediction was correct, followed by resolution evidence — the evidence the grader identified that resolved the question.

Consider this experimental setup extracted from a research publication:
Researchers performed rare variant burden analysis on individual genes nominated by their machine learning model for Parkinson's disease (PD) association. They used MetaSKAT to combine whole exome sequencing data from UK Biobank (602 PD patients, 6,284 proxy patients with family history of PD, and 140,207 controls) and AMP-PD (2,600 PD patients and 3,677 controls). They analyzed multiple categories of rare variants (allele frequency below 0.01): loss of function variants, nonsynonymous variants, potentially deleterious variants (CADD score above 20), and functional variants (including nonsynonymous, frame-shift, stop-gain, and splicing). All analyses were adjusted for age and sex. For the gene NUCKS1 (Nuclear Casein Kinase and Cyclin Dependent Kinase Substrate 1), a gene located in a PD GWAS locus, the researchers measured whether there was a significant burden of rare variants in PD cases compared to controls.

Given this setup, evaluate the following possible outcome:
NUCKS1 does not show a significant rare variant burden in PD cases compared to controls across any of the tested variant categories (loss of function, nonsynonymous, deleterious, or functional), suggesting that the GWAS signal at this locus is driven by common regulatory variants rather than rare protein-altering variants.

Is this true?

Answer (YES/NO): NO